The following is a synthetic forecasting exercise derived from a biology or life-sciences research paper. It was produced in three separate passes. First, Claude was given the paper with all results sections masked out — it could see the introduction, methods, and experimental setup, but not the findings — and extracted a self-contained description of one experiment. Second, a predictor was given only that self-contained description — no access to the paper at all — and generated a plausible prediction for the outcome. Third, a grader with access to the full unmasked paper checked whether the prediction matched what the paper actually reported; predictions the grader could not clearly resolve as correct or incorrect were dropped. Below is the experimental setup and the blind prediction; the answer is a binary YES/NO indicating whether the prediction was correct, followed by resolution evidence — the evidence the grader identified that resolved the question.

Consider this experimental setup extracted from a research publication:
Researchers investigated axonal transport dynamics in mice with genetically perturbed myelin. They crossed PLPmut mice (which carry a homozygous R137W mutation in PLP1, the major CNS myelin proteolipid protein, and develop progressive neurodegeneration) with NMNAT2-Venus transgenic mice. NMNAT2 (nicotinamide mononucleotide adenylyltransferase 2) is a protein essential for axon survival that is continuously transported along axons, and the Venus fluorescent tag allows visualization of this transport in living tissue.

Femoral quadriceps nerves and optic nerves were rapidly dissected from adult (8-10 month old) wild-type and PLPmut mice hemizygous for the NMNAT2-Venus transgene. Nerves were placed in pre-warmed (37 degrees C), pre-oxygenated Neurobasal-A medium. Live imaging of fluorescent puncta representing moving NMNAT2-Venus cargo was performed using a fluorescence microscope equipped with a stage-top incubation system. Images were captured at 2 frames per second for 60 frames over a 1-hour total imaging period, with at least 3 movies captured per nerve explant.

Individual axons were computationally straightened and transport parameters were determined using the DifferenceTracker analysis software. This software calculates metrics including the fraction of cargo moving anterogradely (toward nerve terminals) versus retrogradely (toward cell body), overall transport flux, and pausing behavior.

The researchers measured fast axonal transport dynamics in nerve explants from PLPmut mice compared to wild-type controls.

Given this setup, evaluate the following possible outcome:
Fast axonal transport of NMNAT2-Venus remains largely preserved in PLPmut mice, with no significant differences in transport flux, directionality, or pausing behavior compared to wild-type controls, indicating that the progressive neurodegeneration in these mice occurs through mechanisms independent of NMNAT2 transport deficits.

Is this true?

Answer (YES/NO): NO